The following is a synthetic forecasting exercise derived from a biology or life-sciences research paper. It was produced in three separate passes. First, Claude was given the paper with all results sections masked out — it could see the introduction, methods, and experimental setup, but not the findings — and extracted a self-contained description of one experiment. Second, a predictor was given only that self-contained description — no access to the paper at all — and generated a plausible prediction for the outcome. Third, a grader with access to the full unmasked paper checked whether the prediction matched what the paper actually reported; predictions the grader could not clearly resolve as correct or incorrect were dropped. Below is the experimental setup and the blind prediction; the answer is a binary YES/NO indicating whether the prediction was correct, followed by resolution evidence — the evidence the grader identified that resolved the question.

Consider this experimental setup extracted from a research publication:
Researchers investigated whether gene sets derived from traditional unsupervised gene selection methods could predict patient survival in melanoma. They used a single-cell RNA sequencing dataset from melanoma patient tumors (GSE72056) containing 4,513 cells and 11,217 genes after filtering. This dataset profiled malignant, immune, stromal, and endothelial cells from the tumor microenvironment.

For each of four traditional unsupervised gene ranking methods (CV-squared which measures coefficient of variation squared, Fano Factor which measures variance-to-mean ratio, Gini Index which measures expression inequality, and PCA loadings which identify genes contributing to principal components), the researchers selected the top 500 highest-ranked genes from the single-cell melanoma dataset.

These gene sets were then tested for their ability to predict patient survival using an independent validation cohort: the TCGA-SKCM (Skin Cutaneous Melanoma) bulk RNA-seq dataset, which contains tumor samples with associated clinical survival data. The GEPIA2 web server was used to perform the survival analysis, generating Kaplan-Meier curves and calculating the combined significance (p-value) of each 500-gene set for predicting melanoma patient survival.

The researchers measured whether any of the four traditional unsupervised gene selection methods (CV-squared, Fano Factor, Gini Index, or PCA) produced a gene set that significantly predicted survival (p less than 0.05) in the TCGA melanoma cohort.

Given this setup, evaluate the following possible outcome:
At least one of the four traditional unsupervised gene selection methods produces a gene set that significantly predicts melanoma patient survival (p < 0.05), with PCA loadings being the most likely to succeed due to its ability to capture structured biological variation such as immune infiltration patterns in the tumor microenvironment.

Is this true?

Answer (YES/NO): NO